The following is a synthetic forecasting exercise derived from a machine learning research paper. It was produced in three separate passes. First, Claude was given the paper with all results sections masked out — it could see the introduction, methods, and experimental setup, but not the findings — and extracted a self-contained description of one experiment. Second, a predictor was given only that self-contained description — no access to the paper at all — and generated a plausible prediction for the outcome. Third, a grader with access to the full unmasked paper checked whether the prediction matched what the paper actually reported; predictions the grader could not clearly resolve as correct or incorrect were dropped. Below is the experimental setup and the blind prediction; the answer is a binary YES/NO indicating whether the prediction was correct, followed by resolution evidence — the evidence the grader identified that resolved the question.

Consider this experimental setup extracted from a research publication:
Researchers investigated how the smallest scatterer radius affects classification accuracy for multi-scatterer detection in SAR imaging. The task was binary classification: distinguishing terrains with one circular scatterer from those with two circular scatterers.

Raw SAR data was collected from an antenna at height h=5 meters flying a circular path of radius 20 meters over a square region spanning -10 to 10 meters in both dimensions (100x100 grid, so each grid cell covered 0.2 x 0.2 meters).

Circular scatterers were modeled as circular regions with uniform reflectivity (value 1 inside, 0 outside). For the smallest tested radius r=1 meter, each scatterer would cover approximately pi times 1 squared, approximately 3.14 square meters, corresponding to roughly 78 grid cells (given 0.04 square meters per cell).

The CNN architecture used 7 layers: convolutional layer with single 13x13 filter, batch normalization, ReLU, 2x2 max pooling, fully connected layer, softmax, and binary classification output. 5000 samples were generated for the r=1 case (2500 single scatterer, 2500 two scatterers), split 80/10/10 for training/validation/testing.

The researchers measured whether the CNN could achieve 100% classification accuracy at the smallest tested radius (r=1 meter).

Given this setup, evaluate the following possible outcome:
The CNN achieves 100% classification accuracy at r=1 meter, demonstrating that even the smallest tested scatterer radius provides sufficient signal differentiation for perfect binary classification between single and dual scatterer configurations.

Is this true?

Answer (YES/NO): NO